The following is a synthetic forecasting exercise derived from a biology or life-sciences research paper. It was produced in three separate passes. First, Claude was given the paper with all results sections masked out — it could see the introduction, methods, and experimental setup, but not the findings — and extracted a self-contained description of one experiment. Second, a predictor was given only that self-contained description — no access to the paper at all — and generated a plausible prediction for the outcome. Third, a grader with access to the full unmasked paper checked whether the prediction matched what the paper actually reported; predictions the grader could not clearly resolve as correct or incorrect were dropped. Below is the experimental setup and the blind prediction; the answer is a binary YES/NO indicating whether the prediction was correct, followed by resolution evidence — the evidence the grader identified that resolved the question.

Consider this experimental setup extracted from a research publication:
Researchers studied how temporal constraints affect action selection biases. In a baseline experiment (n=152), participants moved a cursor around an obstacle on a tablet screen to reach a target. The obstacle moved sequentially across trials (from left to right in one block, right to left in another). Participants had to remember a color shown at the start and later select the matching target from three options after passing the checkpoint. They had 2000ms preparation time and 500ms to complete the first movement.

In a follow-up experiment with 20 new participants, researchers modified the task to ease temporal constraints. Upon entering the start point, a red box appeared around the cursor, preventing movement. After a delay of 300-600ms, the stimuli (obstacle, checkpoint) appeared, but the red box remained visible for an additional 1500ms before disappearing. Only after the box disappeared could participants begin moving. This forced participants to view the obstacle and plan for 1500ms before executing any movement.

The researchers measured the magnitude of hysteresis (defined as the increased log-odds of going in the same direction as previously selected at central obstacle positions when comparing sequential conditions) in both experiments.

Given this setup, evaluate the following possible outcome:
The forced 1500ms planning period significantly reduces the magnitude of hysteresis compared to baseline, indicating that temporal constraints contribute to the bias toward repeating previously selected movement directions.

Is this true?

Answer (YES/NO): YES